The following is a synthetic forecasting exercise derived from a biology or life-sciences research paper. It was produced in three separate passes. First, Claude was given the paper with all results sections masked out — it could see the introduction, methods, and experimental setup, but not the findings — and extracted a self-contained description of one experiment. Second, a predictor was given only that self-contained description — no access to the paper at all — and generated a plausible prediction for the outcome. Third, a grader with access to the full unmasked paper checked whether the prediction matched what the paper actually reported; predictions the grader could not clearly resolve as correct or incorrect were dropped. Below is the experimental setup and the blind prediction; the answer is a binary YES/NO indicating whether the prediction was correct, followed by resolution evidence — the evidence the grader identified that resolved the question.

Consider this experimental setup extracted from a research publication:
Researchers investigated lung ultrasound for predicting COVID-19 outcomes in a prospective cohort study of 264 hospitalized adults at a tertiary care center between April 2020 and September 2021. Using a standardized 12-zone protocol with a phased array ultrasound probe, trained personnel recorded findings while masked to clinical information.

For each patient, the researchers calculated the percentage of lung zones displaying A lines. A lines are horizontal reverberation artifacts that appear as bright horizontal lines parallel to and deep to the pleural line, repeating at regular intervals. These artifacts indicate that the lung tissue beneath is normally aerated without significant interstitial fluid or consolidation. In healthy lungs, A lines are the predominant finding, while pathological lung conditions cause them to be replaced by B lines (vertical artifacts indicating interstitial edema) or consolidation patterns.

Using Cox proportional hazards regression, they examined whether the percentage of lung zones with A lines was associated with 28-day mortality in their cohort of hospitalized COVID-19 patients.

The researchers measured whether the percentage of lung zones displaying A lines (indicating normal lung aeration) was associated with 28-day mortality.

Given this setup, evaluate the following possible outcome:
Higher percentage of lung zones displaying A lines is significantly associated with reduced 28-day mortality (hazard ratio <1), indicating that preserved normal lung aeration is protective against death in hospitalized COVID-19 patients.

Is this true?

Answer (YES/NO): YES